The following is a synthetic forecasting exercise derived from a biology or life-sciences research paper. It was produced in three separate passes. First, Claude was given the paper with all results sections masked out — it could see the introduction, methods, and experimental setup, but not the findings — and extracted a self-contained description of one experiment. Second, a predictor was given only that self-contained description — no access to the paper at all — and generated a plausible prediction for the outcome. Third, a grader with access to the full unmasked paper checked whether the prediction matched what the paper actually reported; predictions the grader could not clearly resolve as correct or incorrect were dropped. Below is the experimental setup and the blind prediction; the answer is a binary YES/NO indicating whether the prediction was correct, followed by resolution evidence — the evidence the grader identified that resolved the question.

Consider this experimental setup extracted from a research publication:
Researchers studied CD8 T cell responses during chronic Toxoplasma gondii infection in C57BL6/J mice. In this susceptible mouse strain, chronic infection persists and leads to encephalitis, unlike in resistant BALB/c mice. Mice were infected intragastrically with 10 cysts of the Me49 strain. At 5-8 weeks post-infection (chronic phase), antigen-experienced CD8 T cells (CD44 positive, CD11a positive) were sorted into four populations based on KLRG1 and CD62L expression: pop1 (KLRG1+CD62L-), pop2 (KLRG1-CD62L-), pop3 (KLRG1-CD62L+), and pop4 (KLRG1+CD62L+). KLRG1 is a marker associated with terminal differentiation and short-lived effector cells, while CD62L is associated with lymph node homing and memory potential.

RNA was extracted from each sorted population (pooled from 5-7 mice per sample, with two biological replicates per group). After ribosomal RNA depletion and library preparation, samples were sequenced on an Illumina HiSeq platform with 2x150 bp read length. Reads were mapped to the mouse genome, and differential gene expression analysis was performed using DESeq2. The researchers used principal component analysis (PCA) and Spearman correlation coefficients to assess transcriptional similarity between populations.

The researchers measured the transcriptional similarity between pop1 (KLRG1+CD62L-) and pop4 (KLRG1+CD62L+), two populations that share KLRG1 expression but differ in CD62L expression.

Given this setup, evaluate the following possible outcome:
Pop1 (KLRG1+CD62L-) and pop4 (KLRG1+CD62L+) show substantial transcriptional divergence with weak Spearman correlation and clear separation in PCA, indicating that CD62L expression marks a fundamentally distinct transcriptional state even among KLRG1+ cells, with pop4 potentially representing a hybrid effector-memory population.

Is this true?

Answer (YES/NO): NO